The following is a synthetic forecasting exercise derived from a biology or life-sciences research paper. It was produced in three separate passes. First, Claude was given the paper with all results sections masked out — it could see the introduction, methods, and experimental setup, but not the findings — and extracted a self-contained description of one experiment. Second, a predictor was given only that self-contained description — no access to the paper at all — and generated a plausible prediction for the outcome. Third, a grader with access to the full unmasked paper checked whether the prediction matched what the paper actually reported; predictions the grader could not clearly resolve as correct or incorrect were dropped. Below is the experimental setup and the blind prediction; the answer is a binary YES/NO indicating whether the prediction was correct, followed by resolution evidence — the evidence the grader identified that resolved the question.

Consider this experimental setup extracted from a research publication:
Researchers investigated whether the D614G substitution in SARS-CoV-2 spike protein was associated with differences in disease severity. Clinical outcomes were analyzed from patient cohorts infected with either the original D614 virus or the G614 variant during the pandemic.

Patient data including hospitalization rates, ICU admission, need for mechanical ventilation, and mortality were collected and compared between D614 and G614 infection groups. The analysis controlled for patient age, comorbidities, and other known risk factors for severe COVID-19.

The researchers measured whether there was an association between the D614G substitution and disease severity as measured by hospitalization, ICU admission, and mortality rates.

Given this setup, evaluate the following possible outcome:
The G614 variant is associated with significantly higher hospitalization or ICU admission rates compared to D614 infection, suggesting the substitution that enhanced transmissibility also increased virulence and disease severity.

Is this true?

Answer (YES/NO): NO